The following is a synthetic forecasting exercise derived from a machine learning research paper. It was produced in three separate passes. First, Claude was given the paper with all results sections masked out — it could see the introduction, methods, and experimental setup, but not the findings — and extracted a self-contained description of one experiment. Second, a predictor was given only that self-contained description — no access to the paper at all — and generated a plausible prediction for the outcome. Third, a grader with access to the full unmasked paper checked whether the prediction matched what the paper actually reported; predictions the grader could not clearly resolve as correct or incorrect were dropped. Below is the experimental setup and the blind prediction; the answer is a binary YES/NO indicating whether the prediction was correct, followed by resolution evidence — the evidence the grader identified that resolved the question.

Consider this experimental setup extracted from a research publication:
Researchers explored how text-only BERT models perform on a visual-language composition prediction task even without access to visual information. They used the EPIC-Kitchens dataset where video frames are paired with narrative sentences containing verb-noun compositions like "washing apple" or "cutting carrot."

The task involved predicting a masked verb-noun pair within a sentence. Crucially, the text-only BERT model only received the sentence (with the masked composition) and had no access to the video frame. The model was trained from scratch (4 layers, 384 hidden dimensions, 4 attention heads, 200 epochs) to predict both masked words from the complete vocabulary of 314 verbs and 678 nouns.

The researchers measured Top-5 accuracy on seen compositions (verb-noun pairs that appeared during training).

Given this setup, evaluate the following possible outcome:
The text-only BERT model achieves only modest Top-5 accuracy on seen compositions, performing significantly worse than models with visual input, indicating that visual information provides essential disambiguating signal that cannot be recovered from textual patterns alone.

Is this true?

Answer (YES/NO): YES